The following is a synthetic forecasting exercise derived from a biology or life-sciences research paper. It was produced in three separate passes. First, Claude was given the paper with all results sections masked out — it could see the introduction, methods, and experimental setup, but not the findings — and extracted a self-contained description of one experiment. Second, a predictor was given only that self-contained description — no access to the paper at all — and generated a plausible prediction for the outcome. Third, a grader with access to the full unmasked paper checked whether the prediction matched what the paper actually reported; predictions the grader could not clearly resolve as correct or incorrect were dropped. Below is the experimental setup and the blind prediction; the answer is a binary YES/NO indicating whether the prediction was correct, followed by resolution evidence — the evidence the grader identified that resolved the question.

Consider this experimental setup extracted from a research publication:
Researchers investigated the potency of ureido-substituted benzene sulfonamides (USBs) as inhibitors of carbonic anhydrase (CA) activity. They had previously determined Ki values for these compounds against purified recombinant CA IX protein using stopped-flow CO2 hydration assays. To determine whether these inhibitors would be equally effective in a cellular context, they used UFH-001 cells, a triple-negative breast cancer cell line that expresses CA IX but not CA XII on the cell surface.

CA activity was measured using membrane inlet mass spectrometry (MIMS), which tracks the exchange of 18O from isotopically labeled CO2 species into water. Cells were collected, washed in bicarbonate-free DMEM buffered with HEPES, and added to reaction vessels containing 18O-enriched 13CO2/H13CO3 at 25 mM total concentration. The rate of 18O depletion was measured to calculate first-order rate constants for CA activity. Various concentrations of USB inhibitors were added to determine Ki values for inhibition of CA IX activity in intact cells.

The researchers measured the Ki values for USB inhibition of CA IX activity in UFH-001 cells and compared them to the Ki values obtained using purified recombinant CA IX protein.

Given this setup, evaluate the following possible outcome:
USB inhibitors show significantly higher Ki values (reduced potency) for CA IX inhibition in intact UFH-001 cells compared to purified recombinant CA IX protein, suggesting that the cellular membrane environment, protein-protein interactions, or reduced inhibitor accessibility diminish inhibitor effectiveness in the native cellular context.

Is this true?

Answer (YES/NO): YES